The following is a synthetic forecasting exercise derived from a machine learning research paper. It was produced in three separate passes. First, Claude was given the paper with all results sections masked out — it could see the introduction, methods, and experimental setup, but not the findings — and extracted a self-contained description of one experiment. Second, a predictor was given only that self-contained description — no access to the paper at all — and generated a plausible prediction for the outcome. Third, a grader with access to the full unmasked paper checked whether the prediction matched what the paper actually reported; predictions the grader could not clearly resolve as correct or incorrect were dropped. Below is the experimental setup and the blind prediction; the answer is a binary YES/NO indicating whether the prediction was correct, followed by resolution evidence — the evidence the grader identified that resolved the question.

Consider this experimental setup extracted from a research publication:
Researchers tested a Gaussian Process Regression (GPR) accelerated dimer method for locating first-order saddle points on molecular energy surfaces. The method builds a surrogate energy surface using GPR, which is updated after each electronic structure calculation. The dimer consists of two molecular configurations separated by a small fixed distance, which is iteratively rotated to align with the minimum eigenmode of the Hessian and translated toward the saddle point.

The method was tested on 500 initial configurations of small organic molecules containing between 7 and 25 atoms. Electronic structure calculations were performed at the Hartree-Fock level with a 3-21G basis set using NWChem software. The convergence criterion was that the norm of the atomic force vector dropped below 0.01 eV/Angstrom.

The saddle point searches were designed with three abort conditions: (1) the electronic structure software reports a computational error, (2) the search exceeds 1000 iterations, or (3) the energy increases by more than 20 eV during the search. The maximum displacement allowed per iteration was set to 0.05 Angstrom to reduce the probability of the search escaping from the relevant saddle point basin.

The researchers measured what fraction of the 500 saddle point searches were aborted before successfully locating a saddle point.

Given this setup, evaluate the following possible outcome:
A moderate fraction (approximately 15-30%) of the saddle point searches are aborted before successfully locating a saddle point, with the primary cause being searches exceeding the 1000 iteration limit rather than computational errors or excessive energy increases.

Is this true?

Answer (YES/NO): NO